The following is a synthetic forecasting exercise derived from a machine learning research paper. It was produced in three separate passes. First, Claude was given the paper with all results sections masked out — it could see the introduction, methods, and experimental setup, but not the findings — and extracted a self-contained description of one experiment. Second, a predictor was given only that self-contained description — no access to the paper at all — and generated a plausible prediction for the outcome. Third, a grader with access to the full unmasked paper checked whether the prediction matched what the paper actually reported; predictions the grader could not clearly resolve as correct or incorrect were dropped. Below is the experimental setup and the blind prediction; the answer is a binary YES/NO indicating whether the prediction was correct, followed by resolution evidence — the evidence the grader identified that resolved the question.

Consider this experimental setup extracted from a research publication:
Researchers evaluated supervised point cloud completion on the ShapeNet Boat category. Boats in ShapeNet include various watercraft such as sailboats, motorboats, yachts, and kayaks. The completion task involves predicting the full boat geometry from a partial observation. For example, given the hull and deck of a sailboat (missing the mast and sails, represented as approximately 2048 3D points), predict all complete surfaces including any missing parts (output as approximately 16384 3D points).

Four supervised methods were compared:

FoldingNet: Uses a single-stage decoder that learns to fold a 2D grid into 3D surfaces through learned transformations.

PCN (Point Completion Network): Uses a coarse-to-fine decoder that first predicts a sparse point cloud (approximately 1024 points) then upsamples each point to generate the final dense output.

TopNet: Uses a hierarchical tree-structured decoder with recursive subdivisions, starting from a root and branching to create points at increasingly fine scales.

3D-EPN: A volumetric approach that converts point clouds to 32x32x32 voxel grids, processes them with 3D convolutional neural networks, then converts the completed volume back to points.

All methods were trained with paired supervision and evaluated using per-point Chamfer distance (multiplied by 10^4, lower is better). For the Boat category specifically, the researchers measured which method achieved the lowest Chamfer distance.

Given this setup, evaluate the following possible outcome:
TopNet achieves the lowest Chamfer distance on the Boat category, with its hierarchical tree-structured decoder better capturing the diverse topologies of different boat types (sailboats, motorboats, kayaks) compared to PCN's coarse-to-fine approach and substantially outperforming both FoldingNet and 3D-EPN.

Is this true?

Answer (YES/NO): NO